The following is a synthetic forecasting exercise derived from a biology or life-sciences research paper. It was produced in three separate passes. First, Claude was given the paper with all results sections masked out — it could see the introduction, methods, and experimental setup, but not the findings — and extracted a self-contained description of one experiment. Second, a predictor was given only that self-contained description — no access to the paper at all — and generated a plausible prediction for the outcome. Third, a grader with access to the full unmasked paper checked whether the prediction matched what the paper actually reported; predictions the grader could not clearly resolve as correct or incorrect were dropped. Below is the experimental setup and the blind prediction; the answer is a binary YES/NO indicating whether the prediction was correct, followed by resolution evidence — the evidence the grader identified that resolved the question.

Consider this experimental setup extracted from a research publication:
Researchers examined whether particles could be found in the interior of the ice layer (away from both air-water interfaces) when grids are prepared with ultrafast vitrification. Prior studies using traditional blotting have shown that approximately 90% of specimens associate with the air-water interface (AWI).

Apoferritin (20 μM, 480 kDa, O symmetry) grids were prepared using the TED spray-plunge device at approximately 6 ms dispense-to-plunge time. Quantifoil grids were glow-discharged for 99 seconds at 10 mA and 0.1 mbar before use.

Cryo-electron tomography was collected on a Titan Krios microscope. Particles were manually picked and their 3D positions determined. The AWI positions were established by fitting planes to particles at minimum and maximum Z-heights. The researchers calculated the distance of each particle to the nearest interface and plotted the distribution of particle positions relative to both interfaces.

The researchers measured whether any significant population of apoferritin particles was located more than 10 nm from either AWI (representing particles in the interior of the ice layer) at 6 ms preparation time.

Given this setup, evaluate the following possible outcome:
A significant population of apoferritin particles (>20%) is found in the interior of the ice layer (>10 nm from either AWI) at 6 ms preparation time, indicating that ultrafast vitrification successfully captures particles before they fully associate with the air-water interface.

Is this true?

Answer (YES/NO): YES